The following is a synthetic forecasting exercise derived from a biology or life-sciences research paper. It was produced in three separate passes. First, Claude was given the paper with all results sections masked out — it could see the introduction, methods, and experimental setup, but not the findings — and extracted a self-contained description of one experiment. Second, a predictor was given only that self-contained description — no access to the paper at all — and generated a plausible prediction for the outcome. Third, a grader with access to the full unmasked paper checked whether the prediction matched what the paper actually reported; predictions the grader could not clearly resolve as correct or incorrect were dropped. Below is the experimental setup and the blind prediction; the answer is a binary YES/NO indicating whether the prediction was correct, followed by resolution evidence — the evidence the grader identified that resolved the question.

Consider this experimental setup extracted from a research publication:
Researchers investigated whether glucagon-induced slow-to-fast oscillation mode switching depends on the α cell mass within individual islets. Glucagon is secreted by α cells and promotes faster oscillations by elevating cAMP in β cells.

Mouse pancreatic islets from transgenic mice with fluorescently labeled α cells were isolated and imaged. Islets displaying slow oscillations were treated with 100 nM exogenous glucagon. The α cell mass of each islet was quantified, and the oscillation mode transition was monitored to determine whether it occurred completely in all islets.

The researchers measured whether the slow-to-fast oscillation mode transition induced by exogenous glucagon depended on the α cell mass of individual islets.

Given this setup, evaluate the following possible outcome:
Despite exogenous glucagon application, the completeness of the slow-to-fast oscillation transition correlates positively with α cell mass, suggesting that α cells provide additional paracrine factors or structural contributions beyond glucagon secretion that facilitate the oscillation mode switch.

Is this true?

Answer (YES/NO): NO